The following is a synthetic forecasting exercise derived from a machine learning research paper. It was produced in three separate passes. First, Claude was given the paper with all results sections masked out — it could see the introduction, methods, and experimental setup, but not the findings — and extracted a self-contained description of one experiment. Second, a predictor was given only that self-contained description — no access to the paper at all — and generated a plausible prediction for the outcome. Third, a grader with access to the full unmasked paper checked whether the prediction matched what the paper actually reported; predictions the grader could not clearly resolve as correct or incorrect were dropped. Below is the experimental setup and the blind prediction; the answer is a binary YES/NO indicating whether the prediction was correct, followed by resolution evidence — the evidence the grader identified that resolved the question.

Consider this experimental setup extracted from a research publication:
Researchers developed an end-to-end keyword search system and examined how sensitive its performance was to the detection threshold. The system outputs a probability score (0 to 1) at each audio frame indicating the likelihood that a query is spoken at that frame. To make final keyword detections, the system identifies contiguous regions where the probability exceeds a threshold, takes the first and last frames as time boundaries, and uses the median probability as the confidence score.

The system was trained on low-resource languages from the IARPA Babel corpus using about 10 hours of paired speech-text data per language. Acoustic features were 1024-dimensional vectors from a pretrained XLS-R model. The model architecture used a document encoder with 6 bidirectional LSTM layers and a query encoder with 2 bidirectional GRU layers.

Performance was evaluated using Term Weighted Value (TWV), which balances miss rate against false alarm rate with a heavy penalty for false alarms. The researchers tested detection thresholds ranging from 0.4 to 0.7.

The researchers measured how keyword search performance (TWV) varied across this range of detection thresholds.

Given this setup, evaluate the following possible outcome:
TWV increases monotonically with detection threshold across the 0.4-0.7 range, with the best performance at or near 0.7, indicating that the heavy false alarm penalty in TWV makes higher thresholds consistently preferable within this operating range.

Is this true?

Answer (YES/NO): NO